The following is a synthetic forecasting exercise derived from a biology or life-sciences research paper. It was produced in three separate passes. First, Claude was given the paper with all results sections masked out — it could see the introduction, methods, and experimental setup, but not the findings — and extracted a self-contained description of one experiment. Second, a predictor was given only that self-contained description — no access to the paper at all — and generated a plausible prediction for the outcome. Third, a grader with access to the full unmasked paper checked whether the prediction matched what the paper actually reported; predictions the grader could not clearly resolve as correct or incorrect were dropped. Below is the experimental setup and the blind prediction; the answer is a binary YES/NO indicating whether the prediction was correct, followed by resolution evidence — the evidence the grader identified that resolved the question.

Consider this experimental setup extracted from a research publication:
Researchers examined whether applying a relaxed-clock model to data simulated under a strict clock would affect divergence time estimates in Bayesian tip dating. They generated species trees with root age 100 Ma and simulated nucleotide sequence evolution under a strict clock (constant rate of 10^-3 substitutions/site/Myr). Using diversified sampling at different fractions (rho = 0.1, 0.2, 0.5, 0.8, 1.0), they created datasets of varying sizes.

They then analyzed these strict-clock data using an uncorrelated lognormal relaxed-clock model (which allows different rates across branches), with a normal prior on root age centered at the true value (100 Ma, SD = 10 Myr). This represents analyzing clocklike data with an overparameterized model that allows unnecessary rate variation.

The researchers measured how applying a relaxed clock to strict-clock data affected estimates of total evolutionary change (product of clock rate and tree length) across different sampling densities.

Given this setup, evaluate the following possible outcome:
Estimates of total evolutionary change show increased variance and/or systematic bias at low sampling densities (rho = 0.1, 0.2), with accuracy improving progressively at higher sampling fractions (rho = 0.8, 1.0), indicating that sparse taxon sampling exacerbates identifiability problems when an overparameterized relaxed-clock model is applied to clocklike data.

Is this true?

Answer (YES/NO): NO